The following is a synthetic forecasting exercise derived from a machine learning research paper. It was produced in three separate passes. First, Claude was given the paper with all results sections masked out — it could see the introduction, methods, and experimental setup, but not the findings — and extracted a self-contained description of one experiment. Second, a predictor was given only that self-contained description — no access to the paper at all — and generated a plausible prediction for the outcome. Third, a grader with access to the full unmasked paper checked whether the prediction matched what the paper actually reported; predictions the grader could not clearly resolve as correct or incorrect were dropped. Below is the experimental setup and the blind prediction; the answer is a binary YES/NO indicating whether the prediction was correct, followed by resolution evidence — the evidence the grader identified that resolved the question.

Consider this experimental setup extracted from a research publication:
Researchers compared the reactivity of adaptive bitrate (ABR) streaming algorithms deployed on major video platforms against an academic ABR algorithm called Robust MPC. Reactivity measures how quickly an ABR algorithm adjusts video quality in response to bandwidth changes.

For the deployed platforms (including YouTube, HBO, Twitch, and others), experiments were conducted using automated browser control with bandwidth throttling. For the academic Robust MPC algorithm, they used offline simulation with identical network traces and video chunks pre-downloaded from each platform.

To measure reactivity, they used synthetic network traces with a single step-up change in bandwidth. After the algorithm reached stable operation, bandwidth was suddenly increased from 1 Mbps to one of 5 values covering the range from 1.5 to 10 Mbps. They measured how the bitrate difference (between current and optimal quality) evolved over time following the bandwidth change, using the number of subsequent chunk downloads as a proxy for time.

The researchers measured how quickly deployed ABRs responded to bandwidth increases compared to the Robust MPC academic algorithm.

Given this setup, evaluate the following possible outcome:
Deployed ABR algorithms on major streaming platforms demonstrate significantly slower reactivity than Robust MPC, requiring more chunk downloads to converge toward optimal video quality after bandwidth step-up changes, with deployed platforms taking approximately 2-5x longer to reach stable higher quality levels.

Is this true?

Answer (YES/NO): YES